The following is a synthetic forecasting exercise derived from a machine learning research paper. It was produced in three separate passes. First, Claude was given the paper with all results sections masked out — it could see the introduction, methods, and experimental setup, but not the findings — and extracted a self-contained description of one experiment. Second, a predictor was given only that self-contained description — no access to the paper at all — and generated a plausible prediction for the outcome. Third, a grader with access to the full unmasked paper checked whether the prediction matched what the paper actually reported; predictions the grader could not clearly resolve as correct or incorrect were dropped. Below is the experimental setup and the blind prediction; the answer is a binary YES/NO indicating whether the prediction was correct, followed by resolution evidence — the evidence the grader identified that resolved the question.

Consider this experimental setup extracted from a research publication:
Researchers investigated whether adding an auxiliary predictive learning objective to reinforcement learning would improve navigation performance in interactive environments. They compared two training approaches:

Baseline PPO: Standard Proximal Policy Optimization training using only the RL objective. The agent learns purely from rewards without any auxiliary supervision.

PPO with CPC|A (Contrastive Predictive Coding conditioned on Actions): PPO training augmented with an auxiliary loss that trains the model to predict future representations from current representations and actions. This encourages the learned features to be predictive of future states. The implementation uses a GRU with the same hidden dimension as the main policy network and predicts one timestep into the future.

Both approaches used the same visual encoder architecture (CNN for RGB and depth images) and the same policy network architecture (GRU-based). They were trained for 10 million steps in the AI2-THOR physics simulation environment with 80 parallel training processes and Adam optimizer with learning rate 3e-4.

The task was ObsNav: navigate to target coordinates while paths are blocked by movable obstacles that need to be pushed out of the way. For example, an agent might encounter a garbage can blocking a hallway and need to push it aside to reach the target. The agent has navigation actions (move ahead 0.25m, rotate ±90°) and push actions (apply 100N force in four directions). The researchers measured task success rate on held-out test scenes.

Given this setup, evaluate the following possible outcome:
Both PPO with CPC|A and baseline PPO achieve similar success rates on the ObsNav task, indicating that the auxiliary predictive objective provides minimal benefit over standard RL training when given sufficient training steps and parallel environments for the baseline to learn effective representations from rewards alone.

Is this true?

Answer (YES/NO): NO